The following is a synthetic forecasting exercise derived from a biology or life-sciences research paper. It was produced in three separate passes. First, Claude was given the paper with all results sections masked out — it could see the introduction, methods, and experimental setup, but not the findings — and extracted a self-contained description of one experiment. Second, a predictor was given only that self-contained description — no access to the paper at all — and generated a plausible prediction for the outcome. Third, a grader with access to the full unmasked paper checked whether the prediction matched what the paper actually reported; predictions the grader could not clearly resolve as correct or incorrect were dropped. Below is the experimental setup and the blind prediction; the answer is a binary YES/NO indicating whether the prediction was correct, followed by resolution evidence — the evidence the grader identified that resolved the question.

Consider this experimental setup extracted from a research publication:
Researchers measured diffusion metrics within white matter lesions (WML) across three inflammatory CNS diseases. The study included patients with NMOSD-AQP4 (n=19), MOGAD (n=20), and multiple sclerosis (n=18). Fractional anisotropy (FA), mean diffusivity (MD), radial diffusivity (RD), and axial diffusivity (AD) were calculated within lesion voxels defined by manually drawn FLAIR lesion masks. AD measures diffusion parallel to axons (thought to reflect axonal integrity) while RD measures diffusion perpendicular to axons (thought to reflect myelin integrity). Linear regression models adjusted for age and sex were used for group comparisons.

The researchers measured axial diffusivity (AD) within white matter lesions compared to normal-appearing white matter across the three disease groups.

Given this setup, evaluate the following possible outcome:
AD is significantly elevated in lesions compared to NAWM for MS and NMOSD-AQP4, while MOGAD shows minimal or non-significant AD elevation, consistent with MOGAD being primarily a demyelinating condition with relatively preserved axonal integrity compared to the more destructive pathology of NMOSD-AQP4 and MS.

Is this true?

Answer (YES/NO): NO